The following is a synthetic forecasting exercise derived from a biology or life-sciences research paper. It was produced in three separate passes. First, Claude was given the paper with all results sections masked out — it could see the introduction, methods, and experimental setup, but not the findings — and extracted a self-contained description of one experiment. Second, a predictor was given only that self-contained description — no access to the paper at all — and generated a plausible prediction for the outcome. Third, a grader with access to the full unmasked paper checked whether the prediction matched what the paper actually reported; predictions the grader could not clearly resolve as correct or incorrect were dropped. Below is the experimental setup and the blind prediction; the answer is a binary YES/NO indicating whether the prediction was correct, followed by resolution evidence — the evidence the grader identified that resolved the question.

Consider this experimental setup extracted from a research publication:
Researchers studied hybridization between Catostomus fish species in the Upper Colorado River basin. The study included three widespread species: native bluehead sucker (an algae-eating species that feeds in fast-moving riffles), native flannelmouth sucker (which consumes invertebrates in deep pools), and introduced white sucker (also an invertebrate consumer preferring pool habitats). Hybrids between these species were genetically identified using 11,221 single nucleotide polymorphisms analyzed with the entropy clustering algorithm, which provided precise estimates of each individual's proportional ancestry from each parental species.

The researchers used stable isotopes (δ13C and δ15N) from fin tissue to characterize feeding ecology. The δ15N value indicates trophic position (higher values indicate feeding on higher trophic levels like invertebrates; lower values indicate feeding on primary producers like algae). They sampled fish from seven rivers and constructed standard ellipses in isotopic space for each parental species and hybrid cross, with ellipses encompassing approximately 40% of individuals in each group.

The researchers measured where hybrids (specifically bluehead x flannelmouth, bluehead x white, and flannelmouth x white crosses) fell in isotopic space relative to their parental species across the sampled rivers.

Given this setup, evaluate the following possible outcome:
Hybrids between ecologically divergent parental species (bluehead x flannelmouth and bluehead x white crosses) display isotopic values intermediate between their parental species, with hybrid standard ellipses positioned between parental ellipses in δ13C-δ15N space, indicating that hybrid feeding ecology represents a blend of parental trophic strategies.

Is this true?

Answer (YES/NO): NO